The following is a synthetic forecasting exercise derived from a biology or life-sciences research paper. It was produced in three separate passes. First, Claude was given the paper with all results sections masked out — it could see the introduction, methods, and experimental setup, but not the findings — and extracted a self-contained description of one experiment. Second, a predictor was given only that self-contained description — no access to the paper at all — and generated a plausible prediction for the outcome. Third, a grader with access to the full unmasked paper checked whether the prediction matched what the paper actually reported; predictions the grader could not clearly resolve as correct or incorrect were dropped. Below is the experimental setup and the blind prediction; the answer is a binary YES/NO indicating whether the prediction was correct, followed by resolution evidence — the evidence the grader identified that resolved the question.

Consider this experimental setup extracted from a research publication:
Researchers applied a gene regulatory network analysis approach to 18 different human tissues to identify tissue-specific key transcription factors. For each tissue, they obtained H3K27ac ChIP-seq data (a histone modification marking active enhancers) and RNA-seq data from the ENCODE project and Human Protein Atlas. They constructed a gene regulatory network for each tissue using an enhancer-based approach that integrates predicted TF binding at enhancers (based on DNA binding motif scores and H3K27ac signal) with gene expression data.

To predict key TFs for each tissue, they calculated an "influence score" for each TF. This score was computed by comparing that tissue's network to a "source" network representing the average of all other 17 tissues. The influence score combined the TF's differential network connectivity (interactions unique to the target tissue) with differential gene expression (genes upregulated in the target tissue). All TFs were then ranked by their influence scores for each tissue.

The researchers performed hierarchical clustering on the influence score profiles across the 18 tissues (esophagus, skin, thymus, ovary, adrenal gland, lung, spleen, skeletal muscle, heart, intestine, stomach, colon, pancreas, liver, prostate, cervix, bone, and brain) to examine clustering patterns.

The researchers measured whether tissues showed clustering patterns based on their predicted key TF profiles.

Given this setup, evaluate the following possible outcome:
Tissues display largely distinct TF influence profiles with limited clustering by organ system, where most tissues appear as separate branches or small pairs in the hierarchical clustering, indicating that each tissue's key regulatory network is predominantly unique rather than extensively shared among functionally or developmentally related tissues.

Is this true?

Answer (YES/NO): NO